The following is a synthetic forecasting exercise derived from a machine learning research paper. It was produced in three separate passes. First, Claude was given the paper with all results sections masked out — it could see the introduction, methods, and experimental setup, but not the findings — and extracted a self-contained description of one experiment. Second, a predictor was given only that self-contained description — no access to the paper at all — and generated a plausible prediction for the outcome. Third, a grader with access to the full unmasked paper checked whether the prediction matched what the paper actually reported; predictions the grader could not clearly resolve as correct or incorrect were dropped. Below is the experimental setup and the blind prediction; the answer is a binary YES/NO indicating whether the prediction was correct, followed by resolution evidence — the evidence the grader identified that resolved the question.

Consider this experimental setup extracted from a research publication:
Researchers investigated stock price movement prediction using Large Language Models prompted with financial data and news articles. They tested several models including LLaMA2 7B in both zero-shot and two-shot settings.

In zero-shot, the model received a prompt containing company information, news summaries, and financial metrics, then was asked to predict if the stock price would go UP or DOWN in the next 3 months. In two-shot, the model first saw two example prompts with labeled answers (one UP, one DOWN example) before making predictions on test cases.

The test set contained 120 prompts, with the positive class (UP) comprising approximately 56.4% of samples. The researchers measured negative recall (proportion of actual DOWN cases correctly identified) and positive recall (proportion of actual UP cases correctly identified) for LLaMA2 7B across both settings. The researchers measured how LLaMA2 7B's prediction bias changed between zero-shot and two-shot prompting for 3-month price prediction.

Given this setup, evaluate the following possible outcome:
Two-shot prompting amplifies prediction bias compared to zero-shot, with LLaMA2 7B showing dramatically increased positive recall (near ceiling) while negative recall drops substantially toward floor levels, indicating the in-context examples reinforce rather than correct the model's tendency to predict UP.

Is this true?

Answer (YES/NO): NO